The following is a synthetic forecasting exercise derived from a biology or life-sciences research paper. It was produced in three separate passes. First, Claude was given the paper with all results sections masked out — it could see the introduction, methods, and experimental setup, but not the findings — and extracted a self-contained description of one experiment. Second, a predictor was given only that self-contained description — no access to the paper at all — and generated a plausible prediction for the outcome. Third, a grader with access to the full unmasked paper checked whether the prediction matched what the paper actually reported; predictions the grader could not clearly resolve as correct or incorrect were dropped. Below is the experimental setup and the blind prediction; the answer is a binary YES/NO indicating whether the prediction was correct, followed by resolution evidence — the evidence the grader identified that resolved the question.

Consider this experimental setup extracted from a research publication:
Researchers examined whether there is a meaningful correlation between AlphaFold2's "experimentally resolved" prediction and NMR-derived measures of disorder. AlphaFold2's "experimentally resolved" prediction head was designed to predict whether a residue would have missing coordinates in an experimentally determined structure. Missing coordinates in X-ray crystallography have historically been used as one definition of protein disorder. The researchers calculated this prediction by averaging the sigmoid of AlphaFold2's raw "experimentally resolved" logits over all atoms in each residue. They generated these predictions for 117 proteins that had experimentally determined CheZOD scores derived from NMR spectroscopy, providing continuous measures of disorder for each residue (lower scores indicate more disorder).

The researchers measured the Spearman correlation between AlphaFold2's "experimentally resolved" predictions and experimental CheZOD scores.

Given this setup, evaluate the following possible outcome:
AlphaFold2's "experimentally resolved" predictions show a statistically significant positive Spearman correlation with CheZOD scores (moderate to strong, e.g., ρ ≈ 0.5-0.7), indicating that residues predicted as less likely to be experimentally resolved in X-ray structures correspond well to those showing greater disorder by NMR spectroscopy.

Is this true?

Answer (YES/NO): YES